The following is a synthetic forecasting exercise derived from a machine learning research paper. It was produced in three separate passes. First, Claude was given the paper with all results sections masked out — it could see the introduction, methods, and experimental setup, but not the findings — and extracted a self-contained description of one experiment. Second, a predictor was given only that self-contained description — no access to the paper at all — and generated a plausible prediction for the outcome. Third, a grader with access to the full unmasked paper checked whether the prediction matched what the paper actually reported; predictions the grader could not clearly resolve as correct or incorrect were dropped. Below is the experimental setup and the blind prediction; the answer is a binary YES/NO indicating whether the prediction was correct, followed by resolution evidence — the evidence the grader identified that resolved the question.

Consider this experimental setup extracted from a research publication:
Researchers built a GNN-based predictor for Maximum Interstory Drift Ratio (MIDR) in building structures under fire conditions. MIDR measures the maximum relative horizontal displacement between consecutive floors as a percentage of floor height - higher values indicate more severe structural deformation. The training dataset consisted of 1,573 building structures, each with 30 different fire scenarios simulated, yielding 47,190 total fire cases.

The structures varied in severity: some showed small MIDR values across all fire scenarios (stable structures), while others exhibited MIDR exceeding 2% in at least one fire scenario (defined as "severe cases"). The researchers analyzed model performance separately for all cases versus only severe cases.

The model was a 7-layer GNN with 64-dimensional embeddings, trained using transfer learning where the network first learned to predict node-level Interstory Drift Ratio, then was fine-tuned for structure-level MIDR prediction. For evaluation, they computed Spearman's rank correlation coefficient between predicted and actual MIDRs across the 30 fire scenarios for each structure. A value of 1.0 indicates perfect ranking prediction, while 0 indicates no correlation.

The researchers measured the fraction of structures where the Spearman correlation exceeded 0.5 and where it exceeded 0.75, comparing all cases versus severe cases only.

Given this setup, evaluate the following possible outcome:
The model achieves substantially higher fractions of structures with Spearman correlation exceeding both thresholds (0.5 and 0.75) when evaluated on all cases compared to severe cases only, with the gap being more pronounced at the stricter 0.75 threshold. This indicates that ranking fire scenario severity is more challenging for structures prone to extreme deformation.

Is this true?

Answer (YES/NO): NO